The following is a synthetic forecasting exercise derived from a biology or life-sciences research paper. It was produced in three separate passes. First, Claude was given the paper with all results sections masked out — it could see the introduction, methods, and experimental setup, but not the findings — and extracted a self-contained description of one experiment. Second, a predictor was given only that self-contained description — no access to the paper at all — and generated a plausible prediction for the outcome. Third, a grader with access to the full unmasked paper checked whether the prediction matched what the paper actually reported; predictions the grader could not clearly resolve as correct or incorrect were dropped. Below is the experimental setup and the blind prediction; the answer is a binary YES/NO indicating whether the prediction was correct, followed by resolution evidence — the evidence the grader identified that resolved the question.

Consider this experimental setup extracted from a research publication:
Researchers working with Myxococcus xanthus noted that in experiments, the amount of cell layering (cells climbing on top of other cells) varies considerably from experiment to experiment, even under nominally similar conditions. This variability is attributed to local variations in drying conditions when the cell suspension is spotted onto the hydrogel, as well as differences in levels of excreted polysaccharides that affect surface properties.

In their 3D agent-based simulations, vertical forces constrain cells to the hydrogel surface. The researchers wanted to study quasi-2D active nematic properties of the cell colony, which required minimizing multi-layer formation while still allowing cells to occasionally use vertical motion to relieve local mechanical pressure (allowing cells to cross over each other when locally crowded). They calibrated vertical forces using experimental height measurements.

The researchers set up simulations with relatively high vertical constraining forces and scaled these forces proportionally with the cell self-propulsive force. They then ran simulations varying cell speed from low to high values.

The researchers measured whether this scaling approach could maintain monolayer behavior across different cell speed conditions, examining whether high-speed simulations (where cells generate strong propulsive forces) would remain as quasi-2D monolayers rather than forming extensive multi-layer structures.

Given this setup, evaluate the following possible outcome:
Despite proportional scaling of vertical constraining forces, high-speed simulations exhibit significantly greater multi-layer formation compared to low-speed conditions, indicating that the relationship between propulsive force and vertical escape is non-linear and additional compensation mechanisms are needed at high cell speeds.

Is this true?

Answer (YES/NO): NO